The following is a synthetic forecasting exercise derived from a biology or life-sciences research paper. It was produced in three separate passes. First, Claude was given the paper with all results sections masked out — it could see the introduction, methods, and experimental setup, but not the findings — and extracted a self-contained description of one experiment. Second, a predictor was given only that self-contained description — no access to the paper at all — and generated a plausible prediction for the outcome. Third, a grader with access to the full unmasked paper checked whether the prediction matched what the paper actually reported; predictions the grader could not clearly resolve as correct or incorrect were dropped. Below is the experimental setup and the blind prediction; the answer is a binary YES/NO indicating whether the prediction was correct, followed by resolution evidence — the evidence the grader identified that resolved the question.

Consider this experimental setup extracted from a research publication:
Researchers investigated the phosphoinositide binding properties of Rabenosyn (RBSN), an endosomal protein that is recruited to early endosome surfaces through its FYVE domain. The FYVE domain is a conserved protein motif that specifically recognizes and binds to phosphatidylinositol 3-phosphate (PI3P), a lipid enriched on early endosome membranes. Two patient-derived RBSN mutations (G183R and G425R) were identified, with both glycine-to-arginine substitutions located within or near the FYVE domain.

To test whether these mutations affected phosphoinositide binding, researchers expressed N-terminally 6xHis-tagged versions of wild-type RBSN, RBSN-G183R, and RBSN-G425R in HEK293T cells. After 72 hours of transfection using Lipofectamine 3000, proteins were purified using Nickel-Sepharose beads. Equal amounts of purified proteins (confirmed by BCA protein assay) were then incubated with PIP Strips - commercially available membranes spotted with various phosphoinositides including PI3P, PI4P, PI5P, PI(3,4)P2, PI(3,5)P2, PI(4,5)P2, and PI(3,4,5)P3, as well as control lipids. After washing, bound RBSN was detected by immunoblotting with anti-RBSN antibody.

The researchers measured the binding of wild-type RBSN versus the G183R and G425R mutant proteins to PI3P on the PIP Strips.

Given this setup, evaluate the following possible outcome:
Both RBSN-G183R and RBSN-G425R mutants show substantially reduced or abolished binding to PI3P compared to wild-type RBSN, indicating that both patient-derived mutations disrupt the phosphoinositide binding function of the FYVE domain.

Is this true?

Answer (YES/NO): NO